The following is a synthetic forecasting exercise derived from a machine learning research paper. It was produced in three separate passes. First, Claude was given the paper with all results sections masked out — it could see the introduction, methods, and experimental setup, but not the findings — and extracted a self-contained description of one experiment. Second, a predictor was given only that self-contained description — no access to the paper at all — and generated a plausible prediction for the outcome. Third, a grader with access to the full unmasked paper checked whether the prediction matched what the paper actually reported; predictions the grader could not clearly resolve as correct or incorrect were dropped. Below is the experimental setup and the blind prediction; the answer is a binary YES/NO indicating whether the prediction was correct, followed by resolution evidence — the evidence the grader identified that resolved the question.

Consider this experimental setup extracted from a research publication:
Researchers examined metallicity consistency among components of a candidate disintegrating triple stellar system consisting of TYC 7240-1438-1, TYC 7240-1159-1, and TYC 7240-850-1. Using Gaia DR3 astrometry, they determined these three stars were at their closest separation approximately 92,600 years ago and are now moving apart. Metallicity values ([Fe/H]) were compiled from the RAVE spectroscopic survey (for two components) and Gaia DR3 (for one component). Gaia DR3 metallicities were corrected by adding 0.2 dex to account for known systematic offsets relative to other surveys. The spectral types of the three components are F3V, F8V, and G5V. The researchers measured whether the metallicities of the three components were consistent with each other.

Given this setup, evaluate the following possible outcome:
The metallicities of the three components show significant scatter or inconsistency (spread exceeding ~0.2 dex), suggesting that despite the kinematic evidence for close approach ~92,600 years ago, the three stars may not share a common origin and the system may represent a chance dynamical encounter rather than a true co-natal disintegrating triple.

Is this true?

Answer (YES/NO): NO